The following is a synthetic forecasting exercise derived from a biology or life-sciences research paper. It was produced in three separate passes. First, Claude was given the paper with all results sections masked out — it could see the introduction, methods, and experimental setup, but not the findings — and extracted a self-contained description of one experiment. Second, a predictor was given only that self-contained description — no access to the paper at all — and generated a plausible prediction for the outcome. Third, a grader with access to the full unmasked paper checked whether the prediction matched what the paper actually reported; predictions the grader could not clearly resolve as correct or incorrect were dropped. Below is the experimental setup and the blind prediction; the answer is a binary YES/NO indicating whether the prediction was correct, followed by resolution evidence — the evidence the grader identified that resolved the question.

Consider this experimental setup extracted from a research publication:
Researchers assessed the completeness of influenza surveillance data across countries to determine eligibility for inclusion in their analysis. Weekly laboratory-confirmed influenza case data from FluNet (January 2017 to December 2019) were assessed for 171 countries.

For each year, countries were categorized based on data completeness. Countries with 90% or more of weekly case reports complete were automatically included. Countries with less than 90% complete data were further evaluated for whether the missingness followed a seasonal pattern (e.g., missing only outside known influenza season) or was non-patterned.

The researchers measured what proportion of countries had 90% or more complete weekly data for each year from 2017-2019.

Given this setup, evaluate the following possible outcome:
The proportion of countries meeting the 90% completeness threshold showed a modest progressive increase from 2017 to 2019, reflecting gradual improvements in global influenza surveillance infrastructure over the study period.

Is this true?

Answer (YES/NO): NO